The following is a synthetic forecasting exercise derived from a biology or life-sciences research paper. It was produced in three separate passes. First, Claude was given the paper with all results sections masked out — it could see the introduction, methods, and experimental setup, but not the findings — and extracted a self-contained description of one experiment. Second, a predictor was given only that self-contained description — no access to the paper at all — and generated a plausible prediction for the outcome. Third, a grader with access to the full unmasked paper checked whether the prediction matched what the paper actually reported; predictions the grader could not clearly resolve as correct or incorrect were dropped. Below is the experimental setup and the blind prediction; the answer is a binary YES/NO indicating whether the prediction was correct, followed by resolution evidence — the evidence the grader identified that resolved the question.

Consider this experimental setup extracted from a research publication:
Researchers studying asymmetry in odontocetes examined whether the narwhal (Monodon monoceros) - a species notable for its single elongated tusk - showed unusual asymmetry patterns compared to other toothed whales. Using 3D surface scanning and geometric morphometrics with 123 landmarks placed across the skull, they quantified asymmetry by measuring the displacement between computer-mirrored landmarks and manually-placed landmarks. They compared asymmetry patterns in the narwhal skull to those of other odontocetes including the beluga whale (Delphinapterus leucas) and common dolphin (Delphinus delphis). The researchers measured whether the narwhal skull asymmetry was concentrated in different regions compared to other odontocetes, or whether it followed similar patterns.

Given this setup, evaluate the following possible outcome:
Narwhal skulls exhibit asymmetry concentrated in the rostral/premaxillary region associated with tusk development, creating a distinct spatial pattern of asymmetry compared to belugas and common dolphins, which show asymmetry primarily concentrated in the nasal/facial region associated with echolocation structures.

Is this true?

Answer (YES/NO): NO